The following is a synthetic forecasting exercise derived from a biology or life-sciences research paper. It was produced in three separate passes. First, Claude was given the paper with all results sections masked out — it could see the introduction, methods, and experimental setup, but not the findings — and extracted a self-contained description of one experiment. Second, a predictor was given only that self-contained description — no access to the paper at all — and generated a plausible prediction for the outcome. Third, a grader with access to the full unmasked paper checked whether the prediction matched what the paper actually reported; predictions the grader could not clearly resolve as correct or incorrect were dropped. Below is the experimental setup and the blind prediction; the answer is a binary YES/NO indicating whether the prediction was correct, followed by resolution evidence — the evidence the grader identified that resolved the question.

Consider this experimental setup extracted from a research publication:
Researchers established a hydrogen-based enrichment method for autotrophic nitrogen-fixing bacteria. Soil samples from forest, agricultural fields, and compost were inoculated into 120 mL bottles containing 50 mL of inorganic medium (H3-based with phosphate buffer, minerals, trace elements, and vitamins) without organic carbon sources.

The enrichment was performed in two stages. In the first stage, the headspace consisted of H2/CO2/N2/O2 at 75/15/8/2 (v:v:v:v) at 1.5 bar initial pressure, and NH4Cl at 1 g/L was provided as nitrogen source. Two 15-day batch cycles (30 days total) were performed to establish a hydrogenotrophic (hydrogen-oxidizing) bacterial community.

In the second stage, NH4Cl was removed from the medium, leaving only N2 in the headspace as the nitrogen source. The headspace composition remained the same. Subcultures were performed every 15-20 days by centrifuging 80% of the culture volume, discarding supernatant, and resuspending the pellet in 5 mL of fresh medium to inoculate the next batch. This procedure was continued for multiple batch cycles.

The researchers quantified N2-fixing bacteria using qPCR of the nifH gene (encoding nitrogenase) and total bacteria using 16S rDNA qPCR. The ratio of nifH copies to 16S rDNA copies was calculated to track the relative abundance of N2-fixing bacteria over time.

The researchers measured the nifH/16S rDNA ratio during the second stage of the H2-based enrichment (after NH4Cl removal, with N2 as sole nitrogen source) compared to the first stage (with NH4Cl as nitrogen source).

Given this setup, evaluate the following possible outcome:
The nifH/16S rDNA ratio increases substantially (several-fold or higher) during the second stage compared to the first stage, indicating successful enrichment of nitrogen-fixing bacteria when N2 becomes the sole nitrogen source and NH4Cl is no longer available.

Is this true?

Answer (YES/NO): YES